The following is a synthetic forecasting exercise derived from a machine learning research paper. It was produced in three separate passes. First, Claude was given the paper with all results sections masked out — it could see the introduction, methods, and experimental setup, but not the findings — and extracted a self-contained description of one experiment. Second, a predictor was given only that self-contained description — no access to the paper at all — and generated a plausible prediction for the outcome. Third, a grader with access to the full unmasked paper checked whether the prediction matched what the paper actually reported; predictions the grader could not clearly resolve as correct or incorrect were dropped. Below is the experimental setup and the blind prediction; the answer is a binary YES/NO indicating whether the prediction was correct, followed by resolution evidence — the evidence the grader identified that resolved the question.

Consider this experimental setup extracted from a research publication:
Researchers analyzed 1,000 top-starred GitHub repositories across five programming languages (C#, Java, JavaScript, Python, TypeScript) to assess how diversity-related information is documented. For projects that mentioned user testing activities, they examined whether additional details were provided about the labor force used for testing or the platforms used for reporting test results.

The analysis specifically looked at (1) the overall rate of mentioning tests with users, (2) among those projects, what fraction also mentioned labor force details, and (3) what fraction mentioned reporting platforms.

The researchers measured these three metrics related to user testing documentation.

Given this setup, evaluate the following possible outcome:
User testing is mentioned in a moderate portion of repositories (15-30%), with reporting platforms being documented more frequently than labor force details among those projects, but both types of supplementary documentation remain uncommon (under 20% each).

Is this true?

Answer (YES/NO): NO